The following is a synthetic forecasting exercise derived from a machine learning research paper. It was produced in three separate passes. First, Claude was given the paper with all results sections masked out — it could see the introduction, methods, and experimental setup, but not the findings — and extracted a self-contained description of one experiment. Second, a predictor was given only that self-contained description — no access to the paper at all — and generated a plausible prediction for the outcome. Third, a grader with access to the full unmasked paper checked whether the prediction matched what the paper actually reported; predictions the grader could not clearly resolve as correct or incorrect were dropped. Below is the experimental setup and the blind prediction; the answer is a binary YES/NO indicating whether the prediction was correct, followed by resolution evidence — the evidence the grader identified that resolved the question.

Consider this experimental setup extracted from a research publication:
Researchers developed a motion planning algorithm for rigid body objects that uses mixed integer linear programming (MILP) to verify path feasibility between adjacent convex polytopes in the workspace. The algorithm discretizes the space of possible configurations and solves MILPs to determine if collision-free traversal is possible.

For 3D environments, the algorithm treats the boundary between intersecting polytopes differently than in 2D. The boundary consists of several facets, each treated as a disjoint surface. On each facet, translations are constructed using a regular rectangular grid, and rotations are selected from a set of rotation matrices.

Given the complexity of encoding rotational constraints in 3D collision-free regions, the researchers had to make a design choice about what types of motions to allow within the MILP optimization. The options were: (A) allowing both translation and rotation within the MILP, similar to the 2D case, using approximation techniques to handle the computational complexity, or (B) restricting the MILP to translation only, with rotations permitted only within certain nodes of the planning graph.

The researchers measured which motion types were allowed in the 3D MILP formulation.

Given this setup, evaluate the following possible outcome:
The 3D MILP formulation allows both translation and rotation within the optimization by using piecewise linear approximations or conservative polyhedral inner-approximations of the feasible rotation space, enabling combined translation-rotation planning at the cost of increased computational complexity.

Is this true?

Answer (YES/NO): NO